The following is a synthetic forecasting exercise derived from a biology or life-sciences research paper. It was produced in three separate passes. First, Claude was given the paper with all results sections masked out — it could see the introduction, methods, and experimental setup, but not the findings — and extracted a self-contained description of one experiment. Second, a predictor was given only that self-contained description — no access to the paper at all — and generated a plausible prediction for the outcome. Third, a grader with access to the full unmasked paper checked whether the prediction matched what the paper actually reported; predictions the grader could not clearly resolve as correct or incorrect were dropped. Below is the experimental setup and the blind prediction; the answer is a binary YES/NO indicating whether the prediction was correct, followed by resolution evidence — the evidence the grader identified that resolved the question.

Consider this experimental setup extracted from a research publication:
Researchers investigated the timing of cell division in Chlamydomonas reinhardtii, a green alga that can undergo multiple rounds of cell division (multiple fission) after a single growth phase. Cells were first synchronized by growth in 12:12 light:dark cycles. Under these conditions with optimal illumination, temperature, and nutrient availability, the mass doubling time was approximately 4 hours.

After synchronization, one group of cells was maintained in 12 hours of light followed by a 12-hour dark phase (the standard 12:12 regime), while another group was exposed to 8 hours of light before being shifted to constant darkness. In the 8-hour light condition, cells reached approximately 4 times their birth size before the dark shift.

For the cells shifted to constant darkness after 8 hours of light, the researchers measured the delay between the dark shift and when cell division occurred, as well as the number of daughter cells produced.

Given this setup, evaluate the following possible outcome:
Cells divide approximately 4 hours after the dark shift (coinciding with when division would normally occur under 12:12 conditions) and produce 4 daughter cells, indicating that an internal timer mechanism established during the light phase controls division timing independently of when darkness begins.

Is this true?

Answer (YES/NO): NO